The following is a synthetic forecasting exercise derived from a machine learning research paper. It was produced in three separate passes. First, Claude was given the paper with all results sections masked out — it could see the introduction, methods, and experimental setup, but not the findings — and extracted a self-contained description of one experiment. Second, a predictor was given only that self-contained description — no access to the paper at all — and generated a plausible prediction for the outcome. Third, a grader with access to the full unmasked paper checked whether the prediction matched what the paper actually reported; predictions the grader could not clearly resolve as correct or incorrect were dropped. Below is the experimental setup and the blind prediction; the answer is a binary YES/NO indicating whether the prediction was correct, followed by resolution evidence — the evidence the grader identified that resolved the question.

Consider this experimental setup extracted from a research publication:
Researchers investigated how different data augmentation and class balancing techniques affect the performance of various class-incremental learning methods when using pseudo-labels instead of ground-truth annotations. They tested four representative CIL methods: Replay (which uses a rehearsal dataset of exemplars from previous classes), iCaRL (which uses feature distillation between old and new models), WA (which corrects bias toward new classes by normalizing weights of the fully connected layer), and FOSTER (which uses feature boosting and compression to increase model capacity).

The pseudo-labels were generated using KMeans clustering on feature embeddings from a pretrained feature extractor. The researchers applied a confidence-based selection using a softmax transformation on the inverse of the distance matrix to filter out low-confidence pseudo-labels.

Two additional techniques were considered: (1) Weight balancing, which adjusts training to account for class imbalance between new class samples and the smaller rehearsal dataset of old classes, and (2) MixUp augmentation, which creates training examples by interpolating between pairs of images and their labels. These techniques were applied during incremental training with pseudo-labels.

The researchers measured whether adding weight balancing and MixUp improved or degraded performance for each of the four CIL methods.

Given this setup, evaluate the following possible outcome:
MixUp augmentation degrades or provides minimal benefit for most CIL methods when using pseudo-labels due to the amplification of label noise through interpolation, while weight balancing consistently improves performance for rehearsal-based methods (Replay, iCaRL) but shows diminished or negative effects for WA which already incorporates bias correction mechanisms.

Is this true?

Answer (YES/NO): NO